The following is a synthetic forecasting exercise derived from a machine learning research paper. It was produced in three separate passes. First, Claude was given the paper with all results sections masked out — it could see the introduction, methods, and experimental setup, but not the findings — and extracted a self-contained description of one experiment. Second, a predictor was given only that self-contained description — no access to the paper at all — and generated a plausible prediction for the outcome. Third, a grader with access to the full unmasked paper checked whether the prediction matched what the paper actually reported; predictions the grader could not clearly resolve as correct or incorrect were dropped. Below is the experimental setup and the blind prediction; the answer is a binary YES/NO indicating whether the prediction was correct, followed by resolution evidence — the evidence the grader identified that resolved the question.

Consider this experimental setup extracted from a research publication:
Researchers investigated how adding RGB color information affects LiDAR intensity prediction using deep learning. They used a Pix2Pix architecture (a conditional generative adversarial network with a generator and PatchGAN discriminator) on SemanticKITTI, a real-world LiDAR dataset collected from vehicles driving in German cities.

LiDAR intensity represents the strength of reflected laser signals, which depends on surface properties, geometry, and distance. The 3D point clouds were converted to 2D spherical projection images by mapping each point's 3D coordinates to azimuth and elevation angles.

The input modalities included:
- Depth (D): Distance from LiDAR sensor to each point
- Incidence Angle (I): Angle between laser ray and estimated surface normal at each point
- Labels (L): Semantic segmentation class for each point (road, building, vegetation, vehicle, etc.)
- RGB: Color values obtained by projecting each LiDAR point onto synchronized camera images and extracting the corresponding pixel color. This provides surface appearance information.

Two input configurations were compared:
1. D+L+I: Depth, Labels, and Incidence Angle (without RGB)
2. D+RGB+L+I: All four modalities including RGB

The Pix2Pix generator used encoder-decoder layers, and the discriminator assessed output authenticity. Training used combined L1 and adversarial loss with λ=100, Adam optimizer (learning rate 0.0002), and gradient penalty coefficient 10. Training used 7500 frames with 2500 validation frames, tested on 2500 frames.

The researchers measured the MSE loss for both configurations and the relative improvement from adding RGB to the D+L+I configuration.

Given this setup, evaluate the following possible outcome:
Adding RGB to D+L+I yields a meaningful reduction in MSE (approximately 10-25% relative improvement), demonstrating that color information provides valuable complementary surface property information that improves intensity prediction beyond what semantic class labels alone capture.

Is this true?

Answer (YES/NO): NO